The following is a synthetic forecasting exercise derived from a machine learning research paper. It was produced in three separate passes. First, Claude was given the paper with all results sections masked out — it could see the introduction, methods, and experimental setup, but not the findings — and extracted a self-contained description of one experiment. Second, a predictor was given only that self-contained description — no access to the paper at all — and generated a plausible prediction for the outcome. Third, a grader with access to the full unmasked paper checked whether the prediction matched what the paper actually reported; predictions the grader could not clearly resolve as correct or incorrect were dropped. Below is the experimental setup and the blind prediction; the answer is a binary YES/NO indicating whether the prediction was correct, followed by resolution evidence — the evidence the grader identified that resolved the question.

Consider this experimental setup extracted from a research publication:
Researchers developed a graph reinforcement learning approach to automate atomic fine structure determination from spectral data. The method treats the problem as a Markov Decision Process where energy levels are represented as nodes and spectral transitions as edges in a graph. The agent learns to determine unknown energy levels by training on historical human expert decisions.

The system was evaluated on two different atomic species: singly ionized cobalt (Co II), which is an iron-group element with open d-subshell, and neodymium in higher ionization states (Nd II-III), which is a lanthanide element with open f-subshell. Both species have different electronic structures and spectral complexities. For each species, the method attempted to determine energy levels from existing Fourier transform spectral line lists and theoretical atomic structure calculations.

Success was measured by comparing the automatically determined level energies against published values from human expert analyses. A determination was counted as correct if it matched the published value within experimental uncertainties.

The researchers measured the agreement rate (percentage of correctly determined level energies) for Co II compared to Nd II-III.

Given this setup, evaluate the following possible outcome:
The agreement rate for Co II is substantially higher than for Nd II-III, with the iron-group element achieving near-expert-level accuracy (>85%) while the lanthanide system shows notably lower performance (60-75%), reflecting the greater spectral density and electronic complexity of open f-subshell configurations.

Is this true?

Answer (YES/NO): NO